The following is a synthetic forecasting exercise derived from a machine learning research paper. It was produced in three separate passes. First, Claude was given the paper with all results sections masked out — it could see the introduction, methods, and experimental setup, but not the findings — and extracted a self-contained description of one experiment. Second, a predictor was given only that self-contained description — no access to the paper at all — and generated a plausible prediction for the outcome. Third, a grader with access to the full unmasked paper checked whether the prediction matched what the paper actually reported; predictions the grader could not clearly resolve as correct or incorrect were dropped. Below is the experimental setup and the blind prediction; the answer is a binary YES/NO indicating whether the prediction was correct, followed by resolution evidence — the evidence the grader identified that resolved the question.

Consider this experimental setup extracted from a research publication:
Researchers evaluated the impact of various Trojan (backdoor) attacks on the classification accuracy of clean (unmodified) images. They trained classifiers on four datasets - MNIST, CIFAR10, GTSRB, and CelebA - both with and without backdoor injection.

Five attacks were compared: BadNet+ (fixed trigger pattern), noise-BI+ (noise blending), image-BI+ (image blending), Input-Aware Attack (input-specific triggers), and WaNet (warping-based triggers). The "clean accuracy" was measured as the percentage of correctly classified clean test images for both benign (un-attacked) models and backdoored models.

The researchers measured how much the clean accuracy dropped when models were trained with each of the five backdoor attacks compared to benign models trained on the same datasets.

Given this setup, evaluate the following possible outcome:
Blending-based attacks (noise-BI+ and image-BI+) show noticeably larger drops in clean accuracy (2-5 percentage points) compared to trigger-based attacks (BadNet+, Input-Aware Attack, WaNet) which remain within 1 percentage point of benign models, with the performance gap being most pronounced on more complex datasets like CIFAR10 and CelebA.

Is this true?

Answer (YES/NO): NO